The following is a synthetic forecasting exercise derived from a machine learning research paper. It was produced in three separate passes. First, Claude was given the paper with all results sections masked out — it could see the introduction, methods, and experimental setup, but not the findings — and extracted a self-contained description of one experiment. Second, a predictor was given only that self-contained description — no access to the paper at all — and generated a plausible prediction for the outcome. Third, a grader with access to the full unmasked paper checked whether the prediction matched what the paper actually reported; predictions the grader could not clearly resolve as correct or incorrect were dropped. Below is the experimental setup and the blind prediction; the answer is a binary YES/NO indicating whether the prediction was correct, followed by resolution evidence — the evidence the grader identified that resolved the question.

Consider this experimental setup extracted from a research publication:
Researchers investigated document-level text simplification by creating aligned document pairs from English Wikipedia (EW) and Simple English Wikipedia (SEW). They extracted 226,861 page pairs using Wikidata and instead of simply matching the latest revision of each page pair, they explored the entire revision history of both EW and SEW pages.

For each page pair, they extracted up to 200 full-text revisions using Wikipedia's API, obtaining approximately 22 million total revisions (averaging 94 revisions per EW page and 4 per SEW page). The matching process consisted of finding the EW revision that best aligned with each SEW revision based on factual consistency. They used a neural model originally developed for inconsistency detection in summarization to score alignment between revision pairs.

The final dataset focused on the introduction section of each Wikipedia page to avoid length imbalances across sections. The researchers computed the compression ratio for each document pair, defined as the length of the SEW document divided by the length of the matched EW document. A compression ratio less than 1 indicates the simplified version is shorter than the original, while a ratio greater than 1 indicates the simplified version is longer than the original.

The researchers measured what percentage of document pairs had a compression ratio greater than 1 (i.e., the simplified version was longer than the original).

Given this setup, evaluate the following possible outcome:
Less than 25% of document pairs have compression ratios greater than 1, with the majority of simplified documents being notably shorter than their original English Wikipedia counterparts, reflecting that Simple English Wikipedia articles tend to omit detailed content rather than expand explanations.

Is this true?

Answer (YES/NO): NO